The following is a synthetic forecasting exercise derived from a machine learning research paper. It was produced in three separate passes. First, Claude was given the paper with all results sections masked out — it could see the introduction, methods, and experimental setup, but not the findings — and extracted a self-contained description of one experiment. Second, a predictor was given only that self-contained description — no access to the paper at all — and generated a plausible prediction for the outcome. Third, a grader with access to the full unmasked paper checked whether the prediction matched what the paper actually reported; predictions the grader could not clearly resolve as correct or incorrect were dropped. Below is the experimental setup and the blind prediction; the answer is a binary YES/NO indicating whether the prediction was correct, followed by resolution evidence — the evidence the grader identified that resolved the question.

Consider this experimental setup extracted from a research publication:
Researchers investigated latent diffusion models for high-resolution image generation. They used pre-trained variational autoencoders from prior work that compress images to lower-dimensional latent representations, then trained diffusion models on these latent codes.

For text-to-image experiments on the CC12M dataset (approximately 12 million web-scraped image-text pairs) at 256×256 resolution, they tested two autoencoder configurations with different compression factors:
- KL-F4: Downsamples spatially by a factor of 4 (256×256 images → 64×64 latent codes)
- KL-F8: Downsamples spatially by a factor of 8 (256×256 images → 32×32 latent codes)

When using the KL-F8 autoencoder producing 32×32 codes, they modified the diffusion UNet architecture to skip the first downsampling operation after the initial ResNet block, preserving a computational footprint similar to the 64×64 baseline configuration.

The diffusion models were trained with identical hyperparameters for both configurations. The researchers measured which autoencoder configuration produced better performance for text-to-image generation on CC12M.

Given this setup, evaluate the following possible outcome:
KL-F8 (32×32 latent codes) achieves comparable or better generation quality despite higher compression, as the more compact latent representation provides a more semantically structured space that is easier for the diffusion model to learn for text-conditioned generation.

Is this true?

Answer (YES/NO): YES